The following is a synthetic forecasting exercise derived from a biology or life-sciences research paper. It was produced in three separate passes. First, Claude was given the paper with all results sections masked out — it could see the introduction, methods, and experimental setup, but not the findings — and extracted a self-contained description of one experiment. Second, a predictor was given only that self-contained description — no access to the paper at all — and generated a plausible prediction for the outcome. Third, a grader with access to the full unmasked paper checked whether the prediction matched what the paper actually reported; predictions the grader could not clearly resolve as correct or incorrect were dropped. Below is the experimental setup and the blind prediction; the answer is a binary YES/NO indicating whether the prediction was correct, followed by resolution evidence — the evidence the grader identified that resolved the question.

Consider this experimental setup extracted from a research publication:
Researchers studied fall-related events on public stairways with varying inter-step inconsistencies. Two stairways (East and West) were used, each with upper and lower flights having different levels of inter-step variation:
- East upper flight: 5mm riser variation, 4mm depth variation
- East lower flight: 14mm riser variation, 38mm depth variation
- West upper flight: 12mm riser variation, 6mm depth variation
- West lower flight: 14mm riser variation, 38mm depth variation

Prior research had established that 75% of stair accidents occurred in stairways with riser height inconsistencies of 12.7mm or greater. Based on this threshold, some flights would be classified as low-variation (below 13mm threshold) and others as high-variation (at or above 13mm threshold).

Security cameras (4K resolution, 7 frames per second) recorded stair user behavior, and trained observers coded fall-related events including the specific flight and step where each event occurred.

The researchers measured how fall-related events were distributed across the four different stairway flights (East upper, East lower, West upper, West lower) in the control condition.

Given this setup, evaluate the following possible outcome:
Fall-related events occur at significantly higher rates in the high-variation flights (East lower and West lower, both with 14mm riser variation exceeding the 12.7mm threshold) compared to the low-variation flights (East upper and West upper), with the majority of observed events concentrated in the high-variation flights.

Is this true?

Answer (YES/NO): YES